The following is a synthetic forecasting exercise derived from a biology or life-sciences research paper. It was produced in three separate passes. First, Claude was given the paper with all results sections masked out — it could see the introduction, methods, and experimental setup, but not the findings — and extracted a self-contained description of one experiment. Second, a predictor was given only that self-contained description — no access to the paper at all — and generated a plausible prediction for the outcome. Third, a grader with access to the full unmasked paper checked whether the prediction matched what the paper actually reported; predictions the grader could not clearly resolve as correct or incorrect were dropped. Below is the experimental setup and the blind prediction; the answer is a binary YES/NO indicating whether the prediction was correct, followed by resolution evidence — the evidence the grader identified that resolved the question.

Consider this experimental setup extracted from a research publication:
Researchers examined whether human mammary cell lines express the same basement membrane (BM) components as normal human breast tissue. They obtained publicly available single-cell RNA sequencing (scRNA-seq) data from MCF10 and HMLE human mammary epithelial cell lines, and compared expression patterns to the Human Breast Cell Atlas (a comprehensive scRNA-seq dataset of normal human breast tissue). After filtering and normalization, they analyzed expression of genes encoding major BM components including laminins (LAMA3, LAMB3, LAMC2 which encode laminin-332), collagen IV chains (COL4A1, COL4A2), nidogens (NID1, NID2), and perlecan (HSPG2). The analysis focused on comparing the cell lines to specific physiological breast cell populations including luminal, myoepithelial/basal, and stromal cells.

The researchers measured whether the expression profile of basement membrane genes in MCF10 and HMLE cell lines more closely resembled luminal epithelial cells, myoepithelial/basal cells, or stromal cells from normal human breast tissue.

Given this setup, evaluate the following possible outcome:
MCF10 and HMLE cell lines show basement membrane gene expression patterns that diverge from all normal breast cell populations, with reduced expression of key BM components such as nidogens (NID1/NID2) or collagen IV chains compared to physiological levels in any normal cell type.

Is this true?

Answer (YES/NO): NO